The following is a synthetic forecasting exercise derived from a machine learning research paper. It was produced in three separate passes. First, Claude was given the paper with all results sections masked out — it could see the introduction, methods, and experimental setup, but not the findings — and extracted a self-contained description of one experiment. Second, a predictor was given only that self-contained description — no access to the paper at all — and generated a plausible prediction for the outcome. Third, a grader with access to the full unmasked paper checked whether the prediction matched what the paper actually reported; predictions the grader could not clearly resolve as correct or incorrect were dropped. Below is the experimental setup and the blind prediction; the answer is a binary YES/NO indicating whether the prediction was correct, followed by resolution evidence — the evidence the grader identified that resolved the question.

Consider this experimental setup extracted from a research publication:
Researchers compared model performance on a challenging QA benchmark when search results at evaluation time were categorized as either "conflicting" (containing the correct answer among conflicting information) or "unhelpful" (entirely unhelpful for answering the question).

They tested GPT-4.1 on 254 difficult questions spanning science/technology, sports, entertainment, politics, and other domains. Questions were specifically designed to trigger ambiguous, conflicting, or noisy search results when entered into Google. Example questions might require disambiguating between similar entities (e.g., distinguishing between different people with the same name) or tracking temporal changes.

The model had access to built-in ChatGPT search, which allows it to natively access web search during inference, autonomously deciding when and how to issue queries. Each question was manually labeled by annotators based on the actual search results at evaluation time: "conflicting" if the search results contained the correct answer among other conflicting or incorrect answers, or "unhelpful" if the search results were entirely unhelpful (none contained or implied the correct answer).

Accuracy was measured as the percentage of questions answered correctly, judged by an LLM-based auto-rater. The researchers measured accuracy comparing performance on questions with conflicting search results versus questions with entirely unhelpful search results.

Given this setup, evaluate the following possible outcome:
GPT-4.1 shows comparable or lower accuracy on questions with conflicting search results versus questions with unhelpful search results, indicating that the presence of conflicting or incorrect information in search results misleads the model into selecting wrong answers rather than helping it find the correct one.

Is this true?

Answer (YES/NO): NO